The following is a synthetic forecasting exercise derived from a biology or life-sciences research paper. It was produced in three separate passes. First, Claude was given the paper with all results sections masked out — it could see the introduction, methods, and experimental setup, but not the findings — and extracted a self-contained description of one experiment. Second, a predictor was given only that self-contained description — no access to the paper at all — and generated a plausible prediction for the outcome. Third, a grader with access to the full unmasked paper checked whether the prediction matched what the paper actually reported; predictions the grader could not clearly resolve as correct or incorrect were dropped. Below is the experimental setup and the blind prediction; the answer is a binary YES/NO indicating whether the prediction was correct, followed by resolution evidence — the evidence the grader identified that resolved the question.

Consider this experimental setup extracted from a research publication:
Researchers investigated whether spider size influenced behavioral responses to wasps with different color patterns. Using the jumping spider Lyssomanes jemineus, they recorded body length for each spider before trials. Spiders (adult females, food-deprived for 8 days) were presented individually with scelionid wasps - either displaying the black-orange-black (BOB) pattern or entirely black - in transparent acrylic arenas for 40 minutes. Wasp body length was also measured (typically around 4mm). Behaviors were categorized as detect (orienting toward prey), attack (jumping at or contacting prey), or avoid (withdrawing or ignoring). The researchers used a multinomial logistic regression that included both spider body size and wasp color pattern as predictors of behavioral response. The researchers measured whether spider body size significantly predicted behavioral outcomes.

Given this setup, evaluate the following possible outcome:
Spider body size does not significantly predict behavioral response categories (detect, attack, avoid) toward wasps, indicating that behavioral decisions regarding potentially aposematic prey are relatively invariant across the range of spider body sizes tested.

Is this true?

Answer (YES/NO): YES